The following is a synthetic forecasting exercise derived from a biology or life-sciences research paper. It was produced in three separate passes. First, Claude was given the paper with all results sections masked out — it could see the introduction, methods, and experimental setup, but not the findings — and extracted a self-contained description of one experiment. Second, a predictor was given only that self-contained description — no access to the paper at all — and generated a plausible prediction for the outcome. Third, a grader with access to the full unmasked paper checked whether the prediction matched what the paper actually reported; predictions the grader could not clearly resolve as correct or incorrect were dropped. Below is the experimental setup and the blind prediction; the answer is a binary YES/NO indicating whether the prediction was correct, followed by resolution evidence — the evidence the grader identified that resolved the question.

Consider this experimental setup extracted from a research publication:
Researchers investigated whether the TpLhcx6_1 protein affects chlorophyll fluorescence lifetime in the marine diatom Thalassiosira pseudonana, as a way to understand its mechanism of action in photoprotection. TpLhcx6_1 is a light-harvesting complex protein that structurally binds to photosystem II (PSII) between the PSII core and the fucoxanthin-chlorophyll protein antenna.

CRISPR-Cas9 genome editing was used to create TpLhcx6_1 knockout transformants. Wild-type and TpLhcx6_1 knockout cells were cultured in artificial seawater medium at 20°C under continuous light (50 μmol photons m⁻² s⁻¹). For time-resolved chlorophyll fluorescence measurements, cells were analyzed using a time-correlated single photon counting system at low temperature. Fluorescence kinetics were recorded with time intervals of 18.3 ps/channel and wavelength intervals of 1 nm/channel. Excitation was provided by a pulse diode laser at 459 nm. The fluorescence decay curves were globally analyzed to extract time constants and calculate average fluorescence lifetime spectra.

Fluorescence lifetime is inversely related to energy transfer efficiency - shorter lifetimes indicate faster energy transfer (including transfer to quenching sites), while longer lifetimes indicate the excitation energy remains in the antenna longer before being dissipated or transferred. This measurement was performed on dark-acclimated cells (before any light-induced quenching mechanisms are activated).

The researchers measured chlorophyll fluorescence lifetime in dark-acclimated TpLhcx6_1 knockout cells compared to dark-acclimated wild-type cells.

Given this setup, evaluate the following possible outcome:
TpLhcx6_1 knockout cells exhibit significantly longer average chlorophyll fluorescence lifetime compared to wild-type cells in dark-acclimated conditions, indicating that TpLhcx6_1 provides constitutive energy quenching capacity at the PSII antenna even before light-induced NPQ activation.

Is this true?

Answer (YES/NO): YES